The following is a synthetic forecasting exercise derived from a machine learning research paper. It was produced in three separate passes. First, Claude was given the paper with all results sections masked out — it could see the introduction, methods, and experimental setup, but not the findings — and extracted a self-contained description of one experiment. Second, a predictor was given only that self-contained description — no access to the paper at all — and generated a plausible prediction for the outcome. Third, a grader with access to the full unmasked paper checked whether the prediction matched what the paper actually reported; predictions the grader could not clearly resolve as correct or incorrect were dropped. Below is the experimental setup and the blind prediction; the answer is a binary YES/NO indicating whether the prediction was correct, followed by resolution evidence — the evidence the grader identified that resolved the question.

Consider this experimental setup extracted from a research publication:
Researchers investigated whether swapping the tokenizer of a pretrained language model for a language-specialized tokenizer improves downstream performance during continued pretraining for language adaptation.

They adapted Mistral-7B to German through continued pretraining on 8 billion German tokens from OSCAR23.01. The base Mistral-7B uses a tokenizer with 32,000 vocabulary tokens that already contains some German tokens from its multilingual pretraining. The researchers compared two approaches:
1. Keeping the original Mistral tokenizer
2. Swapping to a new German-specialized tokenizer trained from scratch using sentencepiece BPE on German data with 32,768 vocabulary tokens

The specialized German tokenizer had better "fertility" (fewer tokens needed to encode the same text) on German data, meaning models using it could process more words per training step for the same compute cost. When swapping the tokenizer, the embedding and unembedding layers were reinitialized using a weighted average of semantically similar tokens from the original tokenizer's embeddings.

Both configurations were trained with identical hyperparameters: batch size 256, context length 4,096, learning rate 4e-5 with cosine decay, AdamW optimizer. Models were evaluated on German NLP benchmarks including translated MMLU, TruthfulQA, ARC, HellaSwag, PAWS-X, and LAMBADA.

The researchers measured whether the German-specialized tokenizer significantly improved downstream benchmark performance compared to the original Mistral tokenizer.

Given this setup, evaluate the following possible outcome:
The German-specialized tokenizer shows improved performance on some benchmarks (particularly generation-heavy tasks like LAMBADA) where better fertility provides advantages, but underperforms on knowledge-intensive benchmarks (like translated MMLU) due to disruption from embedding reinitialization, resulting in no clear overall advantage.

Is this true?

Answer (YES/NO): NO